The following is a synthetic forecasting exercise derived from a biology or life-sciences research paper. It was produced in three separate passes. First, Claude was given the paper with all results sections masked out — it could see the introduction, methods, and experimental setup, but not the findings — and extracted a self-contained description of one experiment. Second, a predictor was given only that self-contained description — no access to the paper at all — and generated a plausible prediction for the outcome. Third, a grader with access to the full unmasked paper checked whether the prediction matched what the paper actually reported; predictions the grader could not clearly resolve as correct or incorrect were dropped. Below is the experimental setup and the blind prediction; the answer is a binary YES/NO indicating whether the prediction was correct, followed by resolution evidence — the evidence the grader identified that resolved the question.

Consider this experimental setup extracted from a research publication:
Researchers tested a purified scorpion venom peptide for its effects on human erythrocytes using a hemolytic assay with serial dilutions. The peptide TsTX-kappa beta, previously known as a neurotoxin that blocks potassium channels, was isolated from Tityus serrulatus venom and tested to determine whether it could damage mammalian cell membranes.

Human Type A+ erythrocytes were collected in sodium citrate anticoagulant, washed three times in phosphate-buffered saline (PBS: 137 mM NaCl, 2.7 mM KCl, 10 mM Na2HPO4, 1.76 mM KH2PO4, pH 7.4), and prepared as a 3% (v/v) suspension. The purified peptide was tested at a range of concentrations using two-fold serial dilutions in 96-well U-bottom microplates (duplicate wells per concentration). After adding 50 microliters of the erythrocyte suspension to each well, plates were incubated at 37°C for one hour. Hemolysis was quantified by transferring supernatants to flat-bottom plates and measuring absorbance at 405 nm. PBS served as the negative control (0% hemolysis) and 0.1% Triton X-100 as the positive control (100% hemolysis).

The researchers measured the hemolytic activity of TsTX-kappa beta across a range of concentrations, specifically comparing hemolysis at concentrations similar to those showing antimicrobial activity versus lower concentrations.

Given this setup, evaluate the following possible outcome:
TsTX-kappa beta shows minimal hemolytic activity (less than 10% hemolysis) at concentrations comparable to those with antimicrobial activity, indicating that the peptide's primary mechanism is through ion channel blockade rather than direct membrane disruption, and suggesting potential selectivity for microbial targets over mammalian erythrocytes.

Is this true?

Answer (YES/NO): NO